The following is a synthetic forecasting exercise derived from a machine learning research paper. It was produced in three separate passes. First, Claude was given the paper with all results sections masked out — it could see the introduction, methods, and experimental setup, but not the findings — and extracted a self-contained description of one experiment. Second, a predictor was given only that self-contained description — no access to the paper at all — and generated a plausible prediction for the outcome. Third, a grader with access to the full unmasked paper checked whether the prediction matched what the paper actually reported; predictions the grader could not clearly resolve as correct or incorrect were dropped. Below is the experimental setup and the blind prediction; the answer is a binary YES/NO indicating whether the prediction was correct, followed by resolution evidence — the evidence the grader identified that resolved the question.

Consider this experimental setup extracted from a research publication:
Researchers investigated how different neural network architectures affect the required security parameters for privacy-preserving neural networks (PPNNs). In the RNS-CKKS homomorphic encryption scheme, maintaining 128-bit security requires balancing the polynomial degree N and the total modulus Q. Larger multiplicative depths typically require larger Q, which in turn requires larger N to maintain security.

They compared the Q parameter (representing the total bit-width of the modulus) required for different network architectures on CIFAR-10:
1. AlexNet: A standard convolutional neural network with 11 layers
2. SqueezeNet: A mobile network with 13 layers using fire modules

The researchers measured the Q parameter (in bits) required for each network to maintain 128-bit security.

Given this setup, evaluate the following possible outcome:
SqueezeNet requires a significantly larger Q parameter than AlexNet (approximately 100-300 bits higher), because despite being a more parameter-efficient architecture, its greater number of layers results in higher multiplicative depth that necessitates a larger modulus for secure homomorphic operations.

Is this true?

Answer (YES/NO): YES